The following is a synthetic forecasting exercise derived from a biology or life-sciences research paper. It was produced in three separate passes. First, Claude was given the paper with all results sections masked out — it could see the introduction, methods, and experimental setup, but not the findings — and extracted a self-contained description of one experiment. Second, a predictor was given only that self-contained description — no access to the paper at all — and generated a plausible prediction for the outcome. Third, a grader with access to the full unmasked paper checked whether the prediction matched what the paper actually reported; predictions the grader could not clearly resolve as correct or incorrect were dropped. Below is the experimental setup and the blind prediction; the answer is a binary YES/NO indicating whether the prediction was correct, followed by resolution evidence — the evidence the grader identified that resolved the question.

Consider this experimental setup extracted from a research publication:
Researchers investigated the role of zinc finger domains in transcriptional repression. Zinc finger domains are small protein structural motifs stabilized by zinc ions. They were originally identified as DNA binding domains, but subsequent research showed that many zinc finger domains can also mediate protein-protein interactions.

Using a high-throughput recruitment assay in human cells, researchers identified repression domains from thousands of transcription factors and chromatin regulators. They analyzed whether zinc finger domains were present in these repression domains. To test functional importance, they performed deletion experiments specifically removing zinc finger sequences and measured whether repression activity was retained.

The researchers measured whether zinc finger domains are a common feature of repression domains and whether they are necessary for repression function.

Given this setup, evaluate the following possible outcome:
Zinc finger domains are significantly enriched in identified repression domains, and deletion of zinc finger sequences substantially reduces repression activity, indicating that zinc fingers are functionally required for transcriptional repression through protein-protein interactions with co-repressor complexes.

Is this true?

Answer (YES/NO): YES